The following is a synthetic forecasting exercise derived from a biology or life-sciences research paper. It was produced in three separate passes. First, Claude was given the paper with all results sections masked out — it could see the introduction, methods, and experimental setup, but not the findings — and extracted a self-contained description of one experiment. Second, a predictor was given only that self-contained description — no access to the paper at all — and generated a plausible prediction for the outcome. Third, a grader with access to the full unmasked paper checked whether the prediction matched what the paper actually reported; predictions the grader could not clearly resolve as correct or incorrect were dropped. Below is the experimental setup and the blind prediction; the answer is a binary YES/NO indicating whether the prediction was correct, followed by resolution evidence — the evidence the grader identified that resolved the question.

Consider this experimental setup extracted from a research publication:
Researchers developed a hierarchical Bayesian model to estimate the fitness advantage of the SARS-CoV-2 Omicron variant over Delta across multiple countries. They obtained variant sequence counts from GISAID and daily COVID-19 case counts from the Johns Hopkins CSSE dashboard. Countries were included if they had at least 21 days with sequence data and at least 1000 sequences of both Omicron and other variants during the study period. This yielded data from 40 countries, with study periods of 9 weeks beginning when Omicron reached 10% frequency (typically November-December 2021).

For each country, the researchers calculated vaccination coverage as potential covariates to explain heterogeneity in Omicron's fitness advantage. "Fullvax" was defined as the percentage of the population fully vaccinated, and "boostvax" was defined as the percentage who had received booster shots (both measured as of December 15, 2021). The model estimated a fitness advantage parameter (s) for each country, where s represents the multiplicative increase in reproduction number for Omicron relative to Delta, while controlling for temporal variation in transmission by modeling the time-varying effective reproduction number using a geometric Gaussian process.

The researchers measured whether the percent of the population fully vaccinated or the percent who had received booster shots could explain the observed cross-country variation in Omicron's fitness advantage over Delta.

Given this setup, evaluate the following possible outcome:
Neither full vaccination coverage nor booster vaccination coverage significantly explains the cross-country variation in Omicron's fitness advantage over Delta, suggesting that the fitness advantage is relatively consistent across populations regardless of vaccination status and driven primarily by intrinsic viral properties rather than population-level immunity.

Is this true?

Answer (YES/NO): NO